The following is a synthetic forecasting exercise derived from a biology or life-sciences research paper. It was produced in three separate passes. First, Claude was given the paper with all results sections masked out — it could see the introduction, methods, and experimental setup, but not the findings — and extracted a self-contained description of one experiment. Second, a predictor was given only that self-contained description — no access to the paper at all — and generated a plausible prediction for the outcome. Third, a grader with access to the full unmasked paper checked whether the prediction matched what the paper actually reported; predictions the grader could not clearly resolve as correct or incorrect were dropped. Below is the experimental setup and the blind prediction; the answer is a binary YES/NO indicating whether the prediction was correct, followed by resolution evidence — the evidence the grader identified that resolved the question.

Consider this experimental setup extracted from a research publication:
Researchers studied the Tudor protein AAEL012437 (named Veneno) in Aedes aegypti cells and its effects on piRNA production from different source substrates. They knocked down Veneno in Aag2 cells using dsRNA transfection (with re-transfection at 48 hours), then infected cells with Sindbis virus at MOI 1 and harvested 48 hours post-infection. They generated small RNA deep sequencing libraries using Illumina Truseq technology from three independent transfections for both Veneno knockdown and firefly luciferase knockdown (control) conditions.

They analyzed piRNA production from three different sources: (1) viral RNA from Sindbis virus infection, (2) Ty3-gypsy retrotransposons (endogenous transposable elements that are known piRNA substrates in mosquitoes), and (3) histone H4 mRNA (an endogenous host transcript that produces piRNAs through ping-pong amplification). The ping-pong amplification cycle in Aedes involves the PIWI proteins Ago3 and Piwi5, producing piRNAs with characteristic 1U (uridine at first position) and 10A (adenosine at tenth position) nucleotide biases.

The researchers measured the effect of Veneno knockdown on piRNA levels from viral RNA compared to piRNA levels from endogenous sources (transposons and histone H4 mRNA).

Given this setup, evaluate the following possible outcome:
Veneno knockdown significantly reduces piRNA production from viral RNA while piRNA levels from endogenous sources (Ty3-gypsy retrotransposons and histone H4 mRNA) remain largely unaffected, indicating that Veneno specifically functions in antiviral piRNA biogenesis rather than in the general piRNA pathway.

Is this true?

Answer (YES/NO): NO